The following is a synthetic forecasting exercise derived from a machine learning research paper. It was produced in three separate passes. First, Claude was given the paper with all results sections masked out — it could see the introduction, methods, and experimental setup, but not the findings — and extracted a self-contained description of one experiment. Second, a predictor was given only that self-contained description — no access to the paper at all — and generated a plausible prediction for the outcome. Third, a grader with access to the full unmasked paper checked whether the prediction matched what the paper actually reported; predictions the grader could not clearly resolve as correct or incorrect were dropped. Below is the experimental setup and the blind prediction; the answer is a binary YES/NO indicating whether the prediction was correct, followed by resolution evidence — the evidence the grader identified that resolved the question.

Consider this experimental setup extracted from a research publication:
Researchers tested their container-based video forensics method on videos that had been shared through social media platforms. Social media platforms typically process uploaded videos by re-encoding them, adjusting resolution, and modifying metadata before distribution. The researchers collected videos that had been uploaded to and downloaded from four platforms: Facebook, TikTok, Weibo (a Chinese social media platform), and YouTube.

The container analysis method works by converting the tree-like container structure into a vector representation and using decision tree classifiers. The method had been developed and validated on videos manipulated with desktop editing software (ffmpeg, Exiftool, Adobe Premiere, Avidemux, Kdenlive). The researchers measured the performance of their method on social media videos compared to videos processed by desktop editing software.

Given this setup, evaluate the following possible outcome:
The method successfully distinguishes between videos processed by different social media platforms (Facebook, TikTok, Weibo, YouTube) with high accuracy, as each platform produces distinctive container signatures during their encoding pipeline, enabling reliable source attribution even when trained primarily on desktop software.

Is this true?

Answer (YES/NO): YES